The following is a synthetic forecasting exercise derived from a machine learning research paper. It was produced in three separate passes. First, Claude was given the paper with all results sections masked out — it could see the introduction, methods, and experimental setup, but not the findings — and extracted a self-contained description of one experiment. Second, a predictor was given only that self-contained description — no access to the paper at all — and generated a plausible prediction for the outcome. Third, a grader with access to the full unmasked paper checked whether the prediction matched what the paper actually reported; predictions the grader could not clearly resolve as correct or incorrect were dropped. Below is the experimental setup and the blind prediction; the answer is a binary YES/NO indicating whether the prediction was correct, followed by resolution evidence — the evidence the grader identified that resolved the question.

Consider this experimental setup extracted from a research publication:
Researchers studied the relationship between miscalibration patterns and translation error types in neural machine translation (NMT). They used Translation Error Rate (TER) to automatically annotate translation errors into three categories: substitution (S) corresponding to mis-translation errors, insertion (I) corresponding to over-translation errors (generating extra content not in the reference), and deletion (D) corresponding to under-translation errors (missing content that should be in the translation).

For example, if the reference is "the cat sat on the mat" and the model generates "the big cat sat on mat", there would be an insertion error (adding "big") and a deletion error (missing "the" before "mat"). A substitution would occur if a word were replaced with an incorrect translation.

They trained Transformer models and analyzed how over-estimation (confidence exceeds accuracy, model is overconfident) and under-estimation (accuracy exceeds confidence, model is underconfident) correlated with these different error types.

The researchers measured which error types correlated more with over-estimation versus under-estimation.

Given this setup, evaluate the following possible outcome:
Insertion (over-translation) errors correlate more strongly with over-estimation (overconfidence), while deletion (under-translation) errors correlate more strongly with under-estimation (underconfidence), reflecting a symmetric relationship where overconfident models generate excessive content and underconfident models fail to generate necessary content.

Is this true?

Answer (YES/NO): YES